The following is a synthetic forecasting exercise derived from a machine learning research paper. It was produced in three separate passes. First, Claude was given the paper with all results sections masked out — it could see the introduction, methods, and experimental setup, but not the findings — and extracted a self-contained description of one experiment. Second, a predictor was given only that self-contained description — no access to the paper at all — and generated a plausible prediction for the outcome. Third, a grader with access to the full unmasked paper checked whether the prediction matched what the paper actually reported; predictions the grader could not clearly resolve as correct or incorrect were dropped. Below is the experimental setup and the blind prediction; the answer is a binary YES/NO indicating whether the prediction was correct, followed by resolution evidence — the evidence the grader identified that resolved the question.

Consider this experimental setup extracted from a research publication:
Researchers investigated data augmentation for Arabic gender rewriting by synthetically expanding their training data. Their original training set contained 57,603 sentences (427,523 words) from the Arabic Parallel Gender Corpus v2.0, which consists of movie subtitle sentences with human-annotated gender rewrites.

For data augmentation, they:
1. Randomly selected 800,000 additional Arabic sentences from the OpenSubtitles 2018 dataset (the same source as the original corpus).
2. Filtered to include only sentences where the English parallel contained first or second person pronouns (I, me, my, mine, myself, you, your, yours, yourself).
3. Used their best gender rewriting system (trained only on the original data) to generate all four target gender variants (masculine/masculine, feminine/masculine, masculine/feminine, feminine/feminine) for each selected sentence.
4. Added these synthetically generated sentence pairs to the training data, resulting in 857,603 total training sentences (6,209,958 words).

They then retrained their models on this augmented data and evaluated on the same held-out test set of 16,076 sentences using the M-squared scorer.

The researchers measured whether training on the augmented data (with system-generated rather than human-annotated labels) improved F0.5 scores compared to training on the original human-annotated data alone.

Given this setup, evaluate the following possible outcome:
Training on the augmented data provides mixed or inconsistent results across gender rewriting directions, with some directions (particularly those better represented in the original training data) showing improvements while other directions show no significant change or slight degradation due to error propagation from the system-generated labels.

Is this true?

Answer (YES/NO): NO